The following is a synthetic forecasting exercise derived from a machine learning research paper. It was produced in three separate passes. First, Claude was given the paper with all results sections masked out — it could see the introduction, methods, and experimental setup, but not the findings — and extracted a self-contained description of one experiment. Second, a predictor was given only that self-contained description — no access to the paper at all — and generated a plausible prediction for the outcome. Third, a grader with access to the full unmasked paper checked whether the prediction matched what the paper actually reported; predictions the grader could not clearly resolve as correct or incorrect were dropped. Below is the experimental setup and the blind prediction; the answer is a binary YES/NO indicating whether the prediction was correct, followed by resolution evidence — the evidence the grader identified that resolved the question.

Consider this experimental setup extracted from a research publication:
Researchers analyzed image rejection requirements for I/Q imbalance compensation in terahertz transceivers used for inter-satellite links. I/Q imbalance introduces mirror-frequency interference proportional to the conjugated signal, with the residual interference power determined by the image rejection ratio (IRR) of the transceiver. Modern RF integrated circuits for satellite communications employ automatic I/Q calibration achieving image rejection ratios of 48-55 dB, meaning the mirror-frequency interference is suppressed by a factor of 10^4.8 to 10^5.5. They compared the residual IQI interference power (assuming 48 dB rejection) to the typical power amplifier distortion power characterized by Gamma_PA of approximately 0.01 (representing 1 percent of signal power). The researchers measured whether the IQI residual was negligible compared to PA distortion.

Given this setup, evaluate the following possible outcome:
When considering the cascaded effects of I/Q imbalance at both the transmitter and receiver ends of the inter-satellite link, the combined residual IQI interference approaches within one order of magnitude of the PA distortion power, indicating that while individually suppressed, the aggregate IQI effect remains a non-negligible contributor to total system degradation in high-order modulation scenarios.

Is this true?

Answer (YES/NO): NO